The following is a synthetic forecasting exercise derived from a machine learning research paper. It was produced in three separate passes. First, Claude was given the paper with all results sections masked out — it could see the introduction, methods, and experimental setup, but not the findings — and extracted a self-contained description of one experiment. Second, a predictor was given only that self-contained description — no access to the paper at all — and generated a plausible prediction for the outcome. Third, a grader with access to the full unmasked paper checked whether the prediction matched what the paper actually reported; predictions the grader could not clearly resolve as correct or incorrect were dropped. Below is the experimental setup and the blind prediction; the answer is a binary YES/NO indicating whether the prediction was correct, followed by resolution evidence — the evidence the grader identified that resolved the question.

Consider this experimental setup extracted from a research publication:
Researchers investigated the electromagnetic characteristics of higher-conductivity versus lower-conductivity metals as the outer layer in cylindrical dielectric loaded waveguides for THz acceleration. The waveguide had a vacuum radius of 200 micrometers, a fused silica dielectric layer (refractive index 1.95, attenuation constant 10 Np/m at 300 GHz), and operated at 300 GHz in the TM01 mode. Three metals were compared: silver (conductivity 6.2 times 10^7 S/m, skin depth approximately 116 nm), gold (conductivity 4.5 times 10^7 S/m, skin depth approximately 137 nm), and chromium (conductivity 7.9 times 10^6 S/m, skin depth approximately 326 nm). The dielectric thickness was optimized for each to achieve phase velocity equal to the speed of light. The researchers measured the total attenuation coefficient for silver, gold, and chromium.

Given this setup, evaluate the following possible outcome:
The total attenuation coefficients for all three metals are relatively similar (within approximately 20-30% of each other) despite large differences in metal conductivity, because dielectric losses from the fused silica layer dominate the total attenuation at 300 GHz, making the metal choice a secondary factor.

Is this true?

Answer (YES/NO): NO